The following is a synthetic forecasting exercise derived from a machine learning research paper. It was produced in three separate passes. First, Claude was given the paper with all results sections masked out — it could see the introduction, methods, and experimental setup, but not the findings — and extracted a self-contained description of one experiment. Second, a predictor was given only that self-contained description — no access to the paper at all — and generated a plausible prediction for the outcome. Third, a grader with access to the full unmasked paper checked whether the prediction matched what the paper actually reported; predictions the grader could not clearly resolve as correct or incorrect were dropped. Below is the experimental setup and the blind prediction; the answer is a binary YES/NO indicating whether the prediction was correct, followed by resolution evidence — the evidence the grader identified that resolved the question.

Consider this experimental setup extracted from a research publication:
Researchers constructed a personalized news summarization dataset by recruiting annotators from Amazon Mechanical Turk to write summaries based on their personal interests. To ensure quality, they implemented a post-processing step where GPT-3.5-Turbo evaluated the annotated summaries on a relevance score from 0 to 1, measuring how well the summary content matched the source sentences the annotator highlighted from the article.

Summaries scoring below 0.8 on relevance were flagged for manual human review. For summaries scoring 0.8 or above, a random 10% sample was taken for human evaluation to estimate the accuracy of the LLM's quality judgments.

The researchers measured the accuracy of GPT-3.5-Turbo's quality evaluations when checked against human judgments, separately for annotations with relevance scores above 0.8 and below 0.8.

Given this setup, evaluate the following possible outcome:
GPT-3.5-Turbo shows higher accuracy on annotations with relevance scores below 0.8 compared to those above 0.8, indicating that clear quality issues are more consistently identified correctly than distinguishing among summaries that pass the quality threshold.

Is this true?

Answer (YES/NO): NO